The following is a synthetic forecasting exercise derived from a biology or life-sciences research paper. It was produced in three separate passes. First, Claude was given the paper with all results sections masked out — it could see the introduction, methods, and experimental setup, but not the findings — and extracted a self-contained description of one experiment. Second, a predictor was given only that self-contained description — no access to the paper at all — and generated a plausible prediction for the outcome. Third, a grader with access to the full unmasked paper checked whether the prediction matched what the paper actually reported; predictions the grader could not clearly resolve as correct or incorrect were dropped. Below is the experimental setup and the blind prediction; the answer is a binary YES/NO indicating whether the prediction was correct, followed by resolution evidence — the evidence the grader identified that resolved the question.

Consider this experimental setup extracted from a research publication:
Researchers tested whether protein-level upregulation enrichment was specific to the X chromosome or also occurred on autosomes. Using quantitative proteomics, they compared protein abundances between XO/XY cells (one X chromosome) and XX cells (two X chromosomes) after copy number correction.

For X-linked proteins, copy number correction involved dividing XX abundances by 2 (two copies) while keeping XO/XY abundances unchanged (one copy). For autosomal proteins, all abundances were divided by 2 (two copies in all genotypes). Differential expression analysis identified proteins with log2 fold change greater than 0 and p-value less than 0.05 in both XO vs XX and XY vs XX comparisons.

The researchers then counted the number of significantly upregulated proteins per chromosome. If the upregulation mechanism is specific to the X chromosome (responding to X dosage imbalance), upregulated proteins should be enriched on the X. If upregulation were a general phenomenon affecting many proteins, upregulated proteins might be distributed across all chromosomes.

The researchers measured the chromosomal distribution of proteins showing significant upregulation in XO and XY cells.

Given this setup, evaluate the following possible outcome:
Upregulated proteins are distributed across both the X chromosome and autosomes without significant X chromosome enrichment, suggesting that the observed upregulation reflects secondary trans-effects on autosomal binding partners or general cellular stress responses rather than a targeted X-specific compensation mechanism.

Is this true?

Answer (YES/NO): NO